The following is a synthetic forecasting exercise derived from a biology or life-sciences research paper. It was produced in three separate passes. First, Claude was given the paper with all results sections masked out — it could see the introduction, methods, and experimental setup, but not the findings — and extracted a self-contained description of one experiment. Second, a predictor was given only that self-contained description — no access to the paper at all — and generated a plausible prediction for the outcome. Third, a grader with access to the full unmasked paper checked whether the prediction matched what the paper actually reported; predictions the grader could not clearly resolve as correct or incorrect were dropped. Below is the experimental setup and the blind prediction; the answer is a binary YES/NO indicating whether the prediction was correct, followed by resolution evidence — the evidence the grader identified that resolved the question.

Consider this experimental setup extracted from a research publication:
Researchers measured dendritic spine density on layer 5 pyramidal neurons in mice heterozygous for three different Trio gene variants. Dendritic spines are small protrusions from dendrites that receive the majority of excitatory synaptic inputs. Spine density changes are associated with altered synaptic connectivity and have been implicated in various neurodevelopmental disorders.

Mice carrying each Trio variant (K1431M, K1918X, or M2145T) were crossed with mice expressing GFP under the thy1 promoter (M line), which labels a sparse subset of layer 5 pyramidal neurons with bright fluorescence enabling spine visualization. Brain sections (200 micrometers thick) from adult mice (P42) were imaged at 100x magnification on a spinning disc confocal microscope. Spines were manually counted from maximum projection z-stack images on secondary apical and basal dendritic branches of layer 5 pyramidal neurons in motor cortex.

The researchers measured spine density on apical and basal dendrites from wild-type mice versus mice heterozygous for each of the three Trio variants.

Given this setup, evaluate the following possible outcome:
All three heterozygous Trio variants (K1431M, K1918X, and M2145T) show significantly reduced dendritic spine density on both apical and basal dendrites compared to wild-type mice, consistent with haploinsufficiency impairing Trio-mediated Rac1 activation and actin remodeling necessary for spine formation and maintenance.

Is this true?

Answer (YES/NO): NO